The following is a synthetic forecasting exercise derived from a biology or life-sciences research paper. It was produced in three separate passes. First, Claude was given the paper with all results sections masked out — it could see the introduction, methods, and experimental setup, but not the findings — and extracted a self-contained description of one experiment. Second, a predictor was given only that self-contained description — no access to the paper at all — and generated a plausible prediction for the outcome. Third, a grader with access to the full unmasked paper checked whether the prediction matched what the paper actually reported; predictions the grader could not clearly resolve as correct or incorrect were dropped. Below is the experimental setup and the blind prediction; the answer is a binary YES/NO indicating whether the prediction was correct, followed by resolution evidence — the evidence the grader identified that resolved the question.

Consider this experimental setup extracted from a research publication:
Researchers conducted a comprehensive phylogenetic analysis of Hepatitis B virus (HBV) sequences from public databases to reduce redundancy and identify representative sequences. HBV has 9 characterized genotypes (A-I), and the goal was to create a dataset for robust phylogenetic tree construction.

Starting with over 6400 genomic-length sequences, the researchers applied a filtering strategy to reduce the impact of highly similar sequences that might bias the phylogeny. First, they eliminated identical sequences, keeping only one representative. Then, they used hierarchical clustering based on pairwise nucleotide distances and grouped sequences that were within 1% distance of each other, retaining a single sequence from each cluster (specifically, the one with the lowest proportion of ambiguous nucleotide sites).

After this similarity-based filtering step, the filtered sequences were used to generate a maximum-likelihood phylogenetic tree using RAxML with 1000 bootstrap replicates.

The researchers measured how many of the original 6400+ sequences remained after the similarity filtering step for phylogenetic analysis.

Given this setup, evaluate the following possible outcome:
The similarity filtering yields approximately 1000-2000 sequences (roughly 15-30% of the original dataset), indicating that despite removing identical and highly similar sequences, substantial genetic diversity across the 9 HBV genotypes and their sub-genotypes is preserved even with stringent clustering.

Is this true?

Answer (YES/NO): NO